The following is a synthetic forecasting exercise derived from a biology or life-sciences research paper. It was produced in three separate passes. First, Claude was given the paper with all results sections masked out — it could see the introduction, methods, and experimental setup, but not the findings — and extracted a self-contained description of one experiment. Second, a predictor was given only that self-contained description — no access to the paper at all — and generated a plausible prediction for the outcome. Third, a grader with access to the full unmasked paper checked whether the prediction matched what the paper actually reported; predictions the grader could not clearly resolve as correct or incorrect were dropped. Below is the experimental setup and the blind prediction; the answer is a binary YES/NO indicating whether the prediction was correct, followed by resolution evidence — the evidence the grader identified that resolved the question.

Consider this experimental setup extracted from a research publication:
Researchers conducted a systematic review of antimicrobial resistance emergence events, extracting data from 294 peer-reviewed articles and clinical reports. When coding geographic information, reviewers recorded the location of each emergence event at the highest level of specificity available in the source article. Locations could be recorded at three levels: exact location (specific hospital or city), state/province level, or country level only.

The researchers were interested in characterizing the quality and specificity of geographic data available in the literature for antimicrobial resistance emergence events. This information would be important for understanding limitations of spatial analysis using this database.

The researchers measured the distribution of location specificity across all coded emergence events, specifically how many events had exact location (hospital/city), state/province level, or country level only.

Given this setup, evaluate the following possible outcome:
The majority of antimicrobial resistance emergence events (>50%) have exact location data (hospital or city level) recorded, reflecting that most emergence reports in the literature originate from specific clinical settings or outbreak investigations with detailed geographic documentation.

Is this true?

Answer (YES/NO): YES